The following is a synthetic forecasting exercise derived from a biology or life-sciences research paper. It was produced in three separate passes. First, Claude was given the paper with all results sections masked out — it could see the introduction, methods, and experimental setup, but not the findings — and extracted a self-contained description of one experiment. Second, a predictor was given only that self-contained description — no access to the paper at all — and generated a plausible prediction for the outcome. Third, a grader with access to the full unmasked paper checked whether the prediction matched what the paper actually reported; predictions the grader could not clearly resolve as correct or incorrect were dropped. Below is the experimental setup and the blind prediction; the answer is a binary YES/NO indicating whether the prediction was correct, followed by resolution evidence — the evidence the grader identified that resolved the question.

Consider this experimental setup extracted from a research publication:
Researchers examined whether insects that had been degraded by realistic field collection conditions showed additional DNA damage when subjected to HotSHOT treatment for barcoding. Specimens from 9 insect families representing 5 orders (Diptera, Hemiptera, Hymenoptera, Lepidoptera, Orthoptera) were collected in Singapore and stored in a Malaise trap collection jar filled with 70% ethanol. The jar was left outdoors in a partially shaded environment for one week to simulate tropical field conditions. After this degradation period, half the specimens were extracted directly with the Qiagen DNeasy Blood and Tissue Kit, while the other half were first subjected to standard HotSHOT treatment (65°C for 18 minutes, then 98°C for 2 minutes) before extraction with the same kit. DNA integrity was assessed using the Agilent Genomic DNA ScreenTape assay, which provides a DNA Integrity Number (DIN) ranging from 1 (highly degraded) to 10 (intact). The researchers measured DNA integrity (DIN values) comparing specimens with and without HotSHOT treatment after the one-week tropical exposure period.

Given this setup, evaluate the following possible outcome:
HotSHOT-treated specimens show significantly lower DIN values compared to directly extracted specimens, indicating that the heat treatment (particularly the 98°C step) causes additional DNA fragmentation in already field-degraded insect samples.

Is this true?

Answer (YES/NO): NO